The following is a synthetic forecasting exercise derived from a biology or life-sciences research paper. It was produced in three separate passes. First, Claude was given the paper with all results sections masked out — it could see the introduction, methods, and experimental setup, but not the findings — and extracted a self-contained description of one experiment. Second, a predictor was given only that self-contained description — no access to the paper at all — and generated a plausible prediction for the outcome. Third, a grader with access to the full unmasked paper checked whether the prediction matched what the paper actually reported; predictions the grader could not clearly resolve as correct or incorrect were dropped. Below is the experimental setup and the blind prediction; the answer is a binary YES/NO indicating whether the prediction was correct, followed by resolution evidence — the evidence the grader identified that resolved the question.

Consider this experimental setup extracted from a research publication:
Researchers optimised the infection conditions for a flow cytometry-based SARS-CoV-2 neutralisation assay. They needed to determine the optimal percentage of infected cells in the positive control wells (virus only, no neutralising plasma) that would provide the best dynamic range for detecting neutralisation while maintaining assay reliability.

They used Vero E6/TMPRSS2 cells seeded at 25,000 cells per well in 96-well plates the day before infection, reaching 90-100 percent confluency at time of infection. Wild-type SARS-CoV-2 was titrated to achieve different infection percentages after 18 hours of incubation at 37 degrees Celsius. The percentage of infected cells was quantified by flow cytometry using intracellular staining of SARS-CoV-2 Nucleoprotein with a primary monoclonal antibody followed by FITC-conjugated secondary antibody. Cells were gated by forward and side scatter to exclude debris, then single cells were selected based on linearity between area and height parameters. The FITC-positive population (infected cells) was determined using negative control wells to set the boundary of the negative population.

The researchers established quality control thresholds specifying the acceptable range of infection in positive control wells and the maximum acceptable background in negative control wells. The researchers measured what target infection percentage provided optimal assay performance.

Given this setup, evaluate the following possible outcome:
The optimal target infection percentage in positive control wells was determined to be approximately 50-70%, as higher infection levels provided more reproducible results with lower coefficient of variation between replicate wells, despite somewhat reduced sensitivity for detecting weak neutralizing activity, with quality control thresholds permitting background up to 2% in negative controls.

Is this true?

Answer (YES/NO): NO